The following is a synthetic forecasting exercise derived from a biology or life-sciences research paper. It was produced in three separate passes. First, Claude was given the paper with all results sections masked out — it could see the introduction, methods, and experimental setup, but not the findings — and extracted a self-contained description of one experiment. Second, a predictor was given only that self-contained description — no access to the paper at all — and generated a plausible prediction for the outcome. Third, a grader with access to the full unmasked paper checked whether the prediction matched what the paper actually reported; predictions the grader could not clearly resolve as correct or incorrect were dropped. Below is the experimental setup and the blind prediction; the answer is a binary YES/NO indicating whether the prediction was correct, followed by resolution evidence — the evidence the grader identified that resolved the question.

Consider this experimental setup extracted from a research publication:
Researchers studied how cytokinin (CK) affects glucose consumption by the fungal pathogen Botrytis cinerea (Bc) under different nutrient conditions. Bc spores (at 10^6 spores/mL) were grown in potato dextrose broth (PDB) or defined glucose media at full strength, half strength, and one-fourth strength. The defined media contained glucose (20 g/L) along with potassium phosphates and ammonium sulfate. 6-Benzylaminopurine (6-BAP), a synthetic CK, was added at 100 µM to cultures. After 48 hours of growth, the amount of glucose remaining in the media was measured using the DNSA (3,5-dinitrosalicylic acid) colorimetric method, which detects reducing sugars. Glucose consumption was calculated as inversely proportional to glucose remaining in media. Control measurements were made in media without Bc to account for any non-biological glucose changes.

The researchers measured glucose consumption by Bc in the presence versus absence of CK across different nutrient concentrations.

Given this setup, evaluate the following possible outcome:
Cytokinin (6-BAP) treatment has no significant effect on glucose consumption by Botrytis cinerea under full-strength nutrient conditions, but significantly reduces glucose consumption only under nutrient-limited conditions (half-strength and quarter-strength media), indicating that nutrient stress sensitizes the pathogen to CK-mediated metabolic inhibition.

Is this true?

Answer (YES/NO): NO